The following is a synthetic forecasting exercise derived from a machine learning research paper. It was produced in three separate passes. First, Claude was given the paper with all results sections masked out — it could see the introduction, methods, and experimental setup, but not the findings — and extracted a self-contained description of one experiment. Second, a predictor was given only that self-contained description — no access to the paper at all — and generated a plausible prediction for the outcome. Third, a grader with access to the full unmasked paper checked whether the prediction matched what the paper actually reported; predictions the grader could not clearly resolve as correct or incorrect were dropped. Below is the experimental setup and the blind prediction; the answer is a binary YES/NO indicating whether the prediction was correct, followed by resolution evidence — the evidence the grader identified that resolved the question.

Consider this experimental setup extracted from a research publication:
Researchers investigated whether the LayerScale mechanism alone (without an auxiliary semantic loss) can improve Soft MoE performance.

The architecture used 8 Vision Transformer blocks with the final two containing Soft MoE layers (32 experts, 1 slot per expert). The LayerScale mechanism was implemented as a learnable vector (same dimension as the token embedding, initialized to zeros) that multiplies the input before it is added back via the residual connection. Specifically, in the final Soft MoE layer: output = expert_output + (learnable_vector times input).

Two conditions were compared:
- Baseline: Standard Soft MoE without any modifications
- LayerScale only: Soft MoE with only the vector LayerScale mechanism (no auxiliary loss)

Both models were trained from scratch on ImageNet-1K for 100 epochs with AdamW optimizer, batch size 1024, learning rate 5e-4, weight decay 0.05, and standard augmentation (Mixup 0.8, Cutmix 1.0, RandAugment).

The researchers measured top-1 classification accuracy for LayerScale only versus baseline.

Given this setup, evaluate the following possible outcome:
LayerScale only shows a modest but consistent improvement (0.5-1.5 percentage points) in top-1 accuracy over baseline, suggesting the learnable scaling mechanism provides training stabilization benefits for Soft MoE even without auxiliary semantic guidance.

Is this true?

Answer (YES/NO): NO